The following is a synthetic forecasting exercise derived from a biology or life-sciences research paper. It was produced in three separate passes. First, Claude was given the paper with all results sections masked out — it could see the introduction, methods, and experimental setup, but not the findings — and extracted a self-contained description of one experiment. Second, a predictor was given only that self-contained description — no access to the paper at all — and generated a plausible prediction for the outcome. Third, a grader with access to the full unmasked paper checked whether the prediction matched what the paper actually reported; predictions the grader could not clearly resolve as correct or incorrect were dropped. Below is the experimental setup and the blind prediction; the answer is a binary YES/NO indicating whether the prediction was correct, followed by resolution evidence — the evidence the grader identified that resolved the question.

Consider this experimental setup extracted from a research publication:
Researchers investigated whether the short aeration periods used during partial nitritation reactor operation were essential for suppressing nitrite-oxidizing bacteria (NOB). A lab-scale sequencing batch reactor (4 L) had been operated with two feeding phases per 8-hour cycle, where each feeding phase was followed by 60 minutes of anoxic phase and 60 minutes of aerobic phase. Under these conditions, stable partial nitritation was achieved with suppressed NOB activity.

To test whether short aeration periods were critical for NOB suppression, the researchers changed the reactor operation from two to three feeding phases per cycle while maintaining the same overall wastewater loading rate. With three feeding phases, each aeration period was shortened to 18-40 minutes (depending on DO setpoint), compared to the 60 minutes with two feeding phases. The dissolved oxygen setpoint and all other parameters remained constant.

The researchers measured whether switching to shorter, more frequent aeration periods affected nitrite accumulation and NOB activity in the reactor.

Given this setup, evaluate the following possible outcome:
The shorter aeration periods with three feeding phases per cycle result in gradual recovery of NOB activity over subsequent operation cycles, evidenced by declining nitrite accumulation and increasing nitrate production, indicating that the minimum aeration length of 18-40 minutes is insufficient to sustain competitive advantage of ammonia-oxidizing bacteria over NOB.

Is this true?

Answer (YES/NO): NO